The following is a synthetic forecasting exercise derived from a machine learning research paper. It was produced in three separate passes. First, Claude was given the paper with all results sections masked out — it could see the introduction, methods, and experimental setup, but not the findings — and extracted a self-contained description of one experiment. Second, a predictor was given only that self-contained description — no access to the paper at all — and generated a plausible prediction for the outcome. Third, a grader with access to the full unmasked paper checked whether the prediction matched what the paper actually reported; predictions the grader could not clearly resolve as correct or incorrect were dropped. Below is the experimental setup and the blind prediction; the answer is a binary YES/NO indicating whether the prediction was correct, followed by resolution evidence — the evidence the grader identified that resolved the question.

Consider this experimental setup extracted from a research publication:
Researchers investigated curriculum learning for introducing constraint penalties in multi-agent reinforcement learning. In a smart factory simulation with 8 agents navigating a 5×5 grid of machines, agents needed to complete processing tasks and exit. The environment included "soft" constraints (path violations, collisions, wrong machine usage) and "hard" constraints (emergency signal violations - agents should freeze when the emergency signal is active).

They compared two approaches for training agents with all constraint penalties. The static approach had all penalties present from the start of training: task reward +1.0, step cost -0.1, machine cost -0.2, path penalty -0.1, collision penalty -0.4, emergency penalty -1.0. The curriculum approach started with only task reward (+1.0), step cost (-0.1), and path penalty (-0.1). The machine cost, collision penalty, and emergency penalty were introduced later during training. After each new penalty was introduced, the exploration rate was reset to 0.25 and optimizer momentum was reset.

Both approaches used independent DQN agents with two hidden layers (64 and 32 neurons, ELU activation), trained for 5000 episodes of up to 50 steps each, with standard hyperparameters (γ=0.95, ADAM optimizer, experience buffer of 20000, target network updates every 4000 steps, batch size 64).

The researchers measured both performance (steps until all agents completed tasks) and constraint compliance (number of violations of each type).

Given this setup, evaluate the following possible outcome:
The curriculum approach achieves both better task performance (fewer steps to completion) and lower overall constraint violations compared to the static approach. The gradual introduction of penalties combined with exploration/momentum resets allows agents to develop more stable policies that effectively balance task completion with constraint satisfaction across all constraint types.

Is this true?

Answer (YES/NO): NO